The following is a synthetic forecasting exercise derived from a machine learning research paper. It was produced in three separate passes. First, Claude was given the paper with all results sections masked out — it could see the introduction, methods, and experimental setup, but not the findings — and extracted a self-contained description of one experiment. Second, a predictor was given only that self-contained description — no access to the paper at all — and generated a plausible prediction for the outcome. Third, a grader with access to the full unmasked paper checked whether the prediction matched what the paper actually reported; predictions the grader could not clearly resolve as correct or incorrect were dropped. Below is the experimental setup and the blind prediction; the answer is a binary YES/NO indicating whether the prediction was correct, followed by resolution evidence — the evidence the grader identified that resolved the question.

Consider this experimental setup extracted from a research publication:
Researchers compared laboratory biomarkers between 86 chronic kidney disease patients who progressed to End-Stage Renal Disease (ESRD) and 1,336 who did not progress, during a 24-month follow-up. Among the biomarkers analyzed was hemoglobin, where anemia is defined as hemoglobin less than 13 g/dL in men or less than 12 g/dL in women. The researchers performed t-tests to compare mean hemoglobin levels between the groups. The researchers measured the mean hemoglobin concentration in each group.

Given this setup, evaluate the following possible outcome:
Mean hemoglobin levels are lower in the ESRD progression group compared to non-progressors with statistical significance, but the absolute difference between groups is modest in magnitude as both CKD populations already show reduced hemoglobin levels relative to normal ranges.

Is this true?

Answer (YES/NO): NO